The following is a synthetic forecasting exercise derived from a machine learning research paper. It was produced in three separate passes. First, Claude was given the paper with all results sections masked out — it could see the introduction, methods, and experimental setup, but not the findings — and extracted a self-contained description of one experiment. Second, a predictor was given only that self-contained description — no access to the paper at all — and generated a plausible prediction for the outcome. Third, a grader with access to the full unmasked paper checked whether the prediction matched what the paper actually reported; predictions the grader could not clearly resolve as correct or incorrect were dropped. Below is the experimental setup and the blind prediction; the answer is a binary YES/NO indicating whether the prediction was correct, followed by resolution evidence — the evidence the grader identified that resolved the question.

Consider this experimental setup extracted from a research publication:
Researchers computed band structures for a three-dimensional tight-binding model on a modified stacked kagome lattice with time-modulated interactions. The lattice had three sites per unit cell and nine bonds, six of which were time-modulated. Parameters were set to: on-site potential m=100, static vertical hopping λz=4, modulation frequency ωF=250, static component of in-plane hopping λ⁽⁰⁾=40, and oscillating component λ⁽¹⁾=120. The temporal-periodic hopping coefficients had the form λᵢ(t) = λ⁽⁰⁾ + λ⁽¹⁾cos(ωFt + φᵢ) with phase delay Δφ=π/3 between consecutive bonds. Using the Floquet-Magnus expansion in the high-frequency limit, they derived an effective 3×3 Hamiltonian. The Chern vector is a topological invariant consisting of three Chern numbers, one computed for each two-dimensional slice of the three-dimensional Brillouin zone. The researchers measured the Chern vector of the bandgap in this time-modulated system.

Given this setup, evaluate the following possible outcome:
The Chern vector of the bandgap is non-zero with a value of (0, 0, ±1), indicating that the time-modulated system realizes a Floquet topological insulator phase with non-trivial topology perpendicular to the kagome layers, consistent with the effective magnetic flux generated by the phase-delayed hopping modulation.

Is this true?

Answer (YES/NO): NO